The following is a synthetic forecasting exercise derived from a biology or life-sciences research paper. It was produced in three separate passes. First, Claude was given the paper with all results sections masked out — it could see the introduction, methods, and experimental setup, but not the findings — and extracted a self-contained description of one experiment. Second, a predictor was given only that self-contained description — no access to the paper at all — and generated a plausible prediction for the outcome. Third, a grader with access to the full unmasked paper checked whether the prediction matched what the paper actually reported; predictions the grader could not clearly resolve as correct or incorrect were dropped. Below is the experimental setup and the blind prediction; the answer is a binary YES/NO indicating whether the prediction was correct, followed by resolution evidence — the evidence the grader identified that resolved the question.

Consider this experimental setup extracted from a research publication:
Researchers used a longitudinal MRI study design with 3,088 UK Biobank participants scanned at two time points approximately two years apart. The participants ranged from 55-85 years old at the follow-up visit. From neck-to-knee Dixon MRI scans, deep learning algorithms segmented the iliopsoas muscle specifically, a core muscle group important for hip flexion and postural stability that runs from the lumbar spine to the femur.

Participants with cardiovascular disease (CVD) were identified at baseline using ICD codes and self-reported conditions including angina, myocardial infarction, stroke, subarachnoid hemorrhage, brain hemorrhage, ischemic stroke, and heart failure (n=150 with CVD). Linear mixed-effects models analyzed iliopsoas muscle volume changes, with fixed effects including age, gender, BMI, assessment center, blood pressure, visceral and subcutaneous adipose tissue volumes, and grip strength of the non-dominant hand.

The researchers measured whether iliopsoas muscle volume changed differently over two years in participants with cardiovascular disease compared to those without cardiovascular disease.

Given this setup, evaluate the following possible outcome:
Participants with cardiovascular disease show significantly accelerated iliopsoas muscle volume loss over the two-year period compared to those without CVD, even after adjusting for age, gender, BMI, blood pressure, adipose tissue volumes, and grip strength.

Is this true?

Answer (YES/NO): NO